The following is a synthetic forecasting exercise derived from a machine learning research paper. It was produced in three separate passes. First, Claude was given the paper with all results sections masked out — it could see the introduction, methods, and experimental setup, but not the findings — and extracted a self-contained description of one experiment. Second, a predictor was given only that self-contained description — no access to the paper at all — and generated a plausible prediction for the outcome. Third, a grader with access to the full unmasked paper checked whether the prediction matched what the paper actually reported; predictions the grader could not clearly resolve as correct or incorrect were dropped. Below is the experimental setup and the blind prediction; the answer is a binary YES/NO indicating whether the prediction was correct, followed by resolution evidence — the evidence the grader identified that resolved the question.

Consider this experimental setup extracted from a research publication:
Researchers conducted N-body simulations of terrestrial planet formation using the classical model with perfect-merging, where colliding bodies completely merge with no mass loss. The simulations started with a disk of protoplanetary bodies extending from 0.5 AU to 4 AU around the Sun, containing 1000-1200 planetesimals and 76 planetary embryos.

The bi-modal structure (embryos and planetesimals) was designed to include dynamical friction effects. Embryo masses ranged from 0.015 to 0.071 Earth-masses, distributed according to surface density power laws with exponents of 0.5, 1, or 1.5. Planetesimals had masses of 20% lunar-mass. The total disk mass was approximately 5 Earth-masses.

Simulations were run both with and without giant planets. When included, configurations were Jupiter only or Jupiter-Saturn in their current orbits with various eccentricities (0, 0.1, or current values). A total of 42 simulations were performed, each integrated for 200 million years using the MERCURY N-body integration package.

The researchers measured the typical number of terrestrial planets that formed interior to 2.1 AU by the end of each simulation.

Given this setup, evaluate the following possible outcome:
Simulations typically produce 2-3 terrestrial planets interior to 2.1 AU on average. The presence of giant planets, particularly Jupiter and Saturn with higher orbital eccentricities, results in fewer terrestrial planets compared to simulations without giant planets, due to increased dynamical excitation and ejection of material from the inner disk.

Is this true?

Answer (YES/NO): NO